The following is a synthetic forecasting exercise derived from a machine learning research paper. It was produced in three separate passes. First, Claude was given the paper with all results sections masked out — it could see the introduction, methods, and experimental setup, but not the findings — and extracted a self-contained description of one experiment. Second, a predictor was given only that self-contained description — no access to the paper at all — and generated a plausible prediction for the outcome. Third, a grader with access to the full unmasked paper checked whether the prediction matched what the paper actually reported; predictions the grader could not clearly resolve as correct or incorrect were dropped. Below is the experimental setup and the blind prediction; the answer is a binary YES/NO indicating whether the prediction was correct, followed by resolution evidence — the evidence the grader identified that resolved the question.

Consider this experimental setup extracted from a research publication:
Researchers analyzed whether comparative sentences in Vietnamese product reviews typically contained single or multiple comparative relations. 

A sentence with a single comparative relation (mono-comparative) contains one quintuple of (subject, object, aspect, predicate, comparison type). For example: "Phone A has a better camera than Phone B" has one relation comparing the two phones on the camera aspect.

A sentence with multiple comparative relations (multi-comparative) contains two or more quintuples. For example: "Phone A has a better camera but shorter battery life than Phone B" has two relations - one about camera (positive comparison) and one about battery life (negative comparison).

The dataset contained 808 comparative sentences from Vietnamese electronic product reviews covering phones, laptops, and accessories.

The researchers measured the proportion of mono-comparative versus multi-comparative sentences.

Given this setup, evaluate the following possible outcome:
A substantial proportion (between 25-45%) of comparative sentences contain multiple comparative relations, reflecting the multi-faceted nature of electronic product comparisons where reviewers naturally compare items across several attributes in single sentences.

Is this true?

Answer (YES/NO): YES